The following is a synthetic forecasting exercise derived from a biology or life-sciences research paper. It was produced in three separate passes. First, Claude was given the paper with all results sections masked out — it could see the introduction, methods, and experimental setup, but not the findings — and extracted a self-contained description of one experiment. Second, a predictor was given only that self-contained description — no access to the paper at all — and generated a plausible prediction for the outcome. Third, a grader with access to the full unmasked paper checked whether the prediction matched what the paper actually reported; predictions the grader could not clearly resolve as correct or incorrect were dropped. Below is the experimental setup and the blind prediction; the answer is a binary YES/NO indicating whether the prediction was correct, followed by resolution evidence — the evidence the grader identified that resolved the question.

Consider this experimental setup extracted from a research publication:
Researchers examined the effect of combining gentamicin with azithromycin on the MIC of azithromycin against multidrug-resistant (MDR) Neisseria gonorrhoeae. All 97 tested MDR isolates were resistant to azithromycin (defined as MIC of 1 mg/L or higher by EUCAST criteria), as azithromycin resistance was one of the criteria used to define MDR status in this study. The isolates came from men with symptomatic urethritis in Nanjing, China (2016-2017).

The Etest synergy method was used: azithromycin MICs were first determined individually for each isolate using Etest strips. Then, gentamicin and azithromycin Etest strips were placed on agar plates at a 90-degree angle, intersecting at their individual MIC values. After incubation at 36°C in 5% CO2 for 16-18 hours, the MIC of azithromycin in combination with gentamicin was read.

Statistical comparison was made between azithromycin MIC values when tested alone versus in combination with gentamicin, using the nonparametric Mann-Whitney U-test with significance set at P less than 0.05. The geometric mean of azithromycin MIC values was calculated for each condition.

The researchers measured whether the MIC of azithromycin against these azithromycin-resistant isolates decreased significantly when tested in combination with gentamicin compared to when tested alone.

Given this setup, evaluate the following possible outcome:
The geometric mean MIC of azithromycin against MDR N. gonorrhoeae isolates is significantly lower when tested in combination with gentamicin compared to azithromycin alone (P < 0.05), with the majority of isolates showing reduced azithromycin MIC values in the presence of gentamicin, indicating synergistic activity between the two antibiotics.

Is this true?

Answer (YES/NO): NO